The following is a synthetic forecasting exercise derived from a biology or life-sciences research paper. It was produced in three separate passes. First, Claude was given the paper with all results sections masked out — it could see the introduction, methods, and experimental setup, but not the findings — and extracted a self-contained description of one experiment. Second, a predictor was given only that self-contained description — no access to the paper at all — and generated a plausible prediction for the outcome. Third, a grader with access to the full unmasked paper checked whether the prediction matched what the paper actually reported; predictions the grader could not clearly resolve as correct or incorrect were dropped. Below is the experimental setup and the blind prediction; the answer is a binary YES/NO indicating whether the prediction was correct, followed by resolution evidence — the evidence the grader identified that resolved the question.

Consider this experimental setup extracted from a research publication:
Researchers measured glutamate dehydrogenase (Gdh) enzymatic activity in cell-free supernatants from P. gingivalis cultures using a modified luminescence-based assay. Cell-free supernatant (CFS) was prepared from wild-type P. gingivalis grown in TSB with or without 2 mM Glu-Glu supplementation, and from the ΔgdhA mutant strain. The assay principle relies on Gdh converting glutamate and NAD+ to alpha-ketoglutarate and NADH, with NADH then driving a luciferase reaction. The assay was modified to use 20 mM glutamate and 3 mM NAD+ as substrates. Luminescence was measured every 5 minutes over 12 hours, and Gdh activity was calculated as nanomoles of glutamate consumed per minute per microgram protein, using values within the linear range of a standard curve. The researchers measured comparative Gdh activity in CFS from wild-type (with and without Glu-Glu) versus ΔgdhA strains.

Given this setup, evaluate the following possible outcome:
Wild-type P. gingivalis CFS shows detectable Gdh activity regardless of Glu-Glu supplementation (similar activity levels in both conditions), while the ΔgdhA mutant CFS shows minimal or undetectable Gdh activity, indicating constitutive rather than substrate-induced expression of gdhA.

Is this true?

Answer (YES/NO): YES